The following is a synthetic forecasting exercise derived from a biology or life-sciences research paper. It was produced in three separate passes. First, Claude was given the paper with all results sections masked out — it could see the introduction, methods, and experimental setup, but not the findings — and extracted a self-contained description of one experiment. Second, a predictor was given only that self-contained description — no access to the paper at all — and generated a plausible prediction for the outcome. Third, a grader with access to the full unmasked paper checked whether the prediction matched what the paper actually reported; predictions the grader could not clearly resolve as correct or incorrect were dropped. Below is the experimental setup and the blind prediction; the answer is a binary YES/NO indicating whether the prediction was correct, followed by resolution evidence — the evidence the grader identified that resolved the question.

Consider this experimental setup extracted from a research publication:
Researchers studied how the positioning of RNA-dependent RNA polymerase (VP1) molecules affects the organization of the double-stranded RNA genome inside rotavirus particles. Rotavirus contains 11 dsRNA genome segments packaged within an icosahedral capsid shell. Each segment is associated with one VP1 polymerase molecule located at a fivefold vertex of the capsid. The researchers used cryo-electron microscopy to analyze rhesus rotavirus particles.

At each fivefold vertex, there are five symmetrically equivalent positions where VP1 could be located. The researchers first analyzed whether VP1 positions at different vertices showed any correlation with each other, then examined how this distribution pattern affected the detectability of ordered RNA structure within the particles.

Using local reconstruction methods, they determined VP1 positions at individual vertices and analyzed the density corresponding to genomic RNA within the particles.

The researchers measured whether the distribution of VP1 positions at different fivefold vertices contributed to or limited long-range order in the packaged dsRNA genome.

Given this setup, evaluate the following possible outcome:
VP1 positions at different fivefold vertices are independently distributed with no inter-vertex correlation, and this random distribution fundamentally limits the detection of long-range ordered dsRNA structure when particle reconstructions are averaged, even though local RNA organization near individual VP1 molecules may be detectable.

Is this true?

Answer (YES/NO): YES